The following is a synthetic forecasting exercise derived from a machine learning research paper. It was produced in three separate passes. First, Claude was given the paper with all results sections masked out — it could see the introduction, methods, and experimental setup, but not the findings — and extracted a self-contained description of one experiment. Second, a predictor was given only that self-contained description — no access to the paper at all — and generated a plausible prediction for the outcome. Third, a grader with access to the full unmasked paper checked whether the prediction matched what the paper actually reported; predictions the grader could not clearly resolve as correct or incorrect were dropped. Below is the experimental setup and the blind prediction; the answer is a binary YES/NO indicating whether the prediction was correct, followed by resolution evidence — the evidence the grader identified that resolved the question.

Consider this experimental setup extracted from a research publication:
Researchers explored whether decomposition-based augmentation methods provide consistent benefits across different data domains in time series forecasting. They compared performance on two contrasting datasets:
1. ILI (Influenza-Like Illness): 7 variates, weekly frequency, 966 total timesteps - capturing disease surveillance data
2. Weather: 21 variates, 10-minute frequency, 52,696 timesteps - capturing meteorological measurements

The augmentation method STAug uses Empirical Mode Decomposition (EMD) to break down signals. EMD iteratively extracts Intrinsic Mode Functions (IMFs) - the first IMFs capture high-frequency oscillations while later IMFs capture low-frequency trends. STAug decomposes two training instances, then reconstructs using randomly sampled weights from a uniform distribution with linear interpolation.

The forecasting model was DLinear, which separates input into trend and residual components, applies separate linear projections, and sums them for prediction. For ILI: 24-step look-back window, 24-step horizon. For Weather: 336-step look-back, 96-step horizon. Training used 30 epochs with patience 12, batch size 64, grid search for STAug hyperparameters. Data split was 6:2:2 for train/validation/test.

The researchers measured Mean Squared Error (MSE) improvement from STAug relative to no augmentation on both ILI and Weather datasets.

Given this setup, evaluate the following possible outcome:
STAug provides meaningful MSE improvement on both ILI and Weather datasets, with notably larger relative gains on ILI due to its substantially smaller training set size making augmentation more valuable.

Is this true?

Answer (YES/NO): NO